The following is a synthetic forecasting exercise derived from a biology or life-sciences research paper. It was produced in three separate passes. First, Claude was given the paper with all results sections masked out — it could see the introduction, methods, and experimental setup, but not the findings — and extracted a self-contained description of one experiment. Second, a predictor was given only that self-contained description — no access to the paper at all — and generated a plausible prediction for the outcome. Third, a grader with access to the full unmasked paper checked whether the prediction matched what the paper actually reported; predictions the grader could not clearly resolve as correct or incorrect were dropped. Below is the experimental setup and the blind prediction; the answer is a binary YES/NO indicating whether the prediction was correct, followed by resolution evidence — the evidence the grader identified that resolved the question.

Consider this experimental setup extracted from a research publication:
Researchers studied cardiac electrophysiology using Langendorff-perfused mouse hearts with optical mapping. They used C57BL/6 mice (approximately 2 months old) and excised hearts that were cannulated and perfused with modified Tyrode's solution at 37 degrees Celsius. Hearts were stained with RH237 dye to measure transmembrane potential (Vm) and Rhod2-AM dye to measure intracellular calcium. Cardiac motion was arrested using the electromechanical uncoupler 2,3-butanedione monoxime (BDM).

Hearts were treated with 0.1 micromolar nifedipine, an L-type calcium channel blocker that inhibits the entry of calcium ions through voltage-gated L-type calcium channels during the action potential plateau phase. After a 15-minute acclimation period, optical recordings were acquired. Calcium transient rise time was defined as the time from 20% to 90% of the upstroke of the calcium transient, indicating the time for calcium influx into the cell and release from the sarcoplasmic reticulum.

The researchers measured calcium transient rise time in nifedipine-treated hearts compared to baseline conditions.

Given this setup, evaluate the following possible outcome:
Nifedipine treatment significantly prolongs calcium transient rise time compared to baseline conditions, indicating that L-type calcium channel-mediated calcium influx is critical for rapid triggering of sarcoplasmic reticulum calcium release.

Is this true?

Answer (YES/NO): YES